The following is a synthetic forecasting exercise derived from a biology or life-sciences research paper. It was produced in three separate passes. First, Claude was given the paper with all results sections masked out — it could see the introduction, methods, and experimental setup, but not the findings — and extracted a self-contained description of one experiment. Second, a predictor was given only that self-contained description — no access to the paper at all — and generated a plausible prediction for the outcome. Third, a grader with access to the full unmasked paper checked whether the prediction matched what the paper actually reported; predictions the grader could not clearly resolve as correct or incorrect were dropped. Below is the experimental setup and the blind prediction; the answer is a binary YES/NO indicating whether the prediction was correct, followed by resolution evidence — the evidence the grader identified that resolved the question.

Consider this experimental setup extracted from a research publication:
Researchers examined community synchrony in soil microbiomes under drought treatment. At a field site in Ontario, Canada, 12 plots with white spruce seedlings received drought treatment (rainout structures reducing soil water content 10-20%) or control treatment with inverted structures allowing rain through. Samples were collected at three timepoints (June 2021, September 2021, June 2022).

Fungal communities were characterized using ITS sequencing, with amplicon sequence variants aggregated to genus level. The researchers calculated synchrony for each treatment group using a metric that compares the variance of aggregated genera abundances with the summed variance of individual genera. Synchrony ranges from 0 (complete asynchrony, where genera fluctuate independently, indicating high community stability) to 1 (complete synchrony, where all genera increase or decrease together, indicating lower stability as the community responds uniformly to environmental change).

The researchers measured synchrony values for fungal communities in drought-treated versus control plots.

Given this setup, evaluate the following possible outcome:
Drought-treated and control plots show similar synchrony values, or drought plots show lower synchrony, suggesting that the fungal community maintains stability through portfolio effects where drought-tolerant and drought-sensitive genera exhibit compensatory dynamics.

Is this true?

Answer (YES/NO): NO